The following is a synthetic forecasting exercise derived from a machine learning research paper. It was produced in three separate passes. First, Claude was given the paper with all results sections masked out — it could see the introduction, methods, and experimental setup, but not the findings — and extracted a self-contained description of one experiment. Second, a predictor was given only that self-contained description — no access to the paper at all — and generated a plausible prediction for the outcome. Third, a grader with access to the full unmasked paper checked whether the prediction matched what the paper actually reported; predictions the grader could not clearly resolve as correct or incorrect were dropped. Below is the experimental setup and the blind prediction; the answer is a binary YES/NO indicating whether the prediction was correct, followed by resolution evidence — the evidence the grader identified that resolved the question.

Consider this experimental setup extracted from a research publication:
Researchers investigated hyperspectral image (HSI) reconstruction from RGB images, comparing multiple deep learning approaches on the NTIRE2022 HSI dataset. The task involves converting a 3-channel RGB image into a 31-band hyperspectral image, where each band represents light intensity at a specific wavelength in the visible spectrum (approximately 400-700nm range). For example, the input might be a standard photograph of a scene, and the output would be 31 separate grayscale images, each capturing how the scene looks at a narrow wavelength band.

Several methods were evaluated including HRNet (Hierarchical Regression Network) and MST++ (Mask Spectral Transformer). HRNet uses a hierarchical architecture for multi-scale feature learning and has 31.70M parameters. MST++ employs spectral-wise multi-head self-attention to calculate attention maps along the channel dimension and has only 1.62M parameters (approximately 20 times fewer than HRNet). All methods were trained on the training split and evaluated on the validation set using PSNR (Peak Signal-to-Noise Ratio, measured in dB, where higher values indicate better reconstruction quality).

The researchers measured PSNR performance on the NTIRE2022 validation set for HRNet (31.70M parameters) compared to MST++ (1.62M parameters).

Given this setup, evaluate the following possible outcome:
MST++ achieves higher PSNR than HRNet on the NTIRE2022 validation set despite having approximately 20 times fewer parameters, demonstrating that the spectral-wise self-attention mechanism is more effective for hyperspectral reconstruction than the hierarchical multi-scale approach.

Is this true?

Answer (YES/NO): YES